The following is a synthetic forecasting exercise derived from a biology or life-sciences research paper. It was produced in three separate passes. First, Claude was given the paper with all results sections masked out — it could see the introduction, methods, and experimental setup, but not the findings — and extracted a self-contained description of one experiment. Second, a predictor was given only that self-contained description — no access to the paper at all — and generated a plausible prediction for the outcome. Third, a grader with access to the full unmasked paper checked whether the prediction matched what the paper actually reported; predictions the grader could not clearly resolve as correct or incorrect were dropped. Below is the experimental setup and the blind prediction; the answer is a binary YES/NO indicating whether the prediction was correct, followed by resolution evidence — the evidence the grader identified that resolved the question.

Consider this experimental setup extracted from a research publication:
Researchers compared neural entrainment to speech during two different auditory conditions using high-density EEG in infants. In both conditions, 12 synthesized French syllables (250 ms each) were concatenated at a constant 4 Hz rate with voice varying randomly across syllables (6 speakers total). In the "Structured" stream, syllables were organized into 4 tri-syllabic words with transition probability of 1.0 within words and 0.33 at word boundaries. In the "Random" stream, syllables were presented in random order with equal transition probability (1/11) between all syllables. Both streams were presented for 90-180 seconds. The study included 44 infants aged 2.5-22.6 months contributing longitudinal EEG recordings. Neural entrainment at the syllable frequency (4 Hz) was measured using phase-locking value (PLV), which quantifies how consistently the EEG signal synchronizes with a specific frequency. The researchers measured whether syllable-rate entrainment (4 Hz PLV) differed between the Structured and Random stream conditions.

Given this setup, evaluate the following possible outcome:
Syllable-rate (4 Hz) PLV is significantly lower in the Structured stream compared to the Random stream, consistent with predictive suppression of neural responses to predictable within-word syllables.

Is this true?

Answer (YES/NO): NO